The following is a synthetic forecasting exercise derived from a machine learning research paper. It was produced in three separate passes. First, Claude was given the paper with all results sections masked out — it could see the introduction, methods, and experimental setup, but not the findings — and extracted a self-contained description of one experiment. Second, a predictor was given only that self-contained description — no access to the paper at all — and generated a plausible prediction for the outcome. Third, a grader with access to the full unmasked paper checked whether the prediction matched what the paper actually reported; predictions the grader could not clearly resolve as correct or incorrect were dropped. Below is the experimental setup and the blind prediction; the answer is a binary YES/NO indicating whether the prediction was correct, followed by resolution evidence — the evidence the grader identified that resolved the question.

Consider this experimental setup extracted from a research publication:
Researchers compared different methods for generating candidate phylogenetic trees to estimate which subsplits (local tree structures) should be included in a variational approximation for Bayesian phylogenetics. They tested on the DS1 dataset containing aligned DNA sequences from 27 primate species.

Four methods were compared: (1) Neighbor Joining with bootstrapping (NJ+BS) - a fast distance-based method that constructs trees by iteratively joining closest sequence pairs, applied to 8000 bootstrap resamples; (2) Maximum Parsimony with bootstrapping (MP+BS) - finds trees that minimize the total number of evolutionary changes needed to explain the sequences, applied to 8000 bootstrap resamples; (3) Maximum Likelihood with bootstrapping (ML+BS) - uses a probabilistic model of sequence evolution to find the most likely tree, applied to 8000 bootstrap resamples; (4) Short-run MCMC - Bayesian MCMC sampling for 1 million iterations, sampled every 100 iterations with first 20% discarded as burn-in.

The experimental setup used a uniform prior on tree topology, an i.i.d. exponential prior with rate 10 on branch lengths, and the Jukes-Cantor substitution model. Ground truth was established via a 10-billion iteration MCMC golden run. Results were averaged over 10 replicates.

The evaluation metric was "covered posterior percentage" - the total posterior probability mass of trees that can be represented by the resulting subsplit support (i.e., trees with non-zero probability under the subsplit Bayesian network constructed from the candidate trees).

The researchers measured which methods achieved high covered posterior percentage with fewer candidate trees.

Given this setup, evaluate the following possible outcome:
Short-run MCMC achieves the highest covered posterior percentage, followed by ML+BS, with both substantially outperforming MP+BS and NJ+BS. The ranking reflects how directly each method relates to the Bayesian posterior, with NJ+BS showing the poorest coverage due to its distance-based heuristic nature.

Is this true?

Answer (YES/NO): NO